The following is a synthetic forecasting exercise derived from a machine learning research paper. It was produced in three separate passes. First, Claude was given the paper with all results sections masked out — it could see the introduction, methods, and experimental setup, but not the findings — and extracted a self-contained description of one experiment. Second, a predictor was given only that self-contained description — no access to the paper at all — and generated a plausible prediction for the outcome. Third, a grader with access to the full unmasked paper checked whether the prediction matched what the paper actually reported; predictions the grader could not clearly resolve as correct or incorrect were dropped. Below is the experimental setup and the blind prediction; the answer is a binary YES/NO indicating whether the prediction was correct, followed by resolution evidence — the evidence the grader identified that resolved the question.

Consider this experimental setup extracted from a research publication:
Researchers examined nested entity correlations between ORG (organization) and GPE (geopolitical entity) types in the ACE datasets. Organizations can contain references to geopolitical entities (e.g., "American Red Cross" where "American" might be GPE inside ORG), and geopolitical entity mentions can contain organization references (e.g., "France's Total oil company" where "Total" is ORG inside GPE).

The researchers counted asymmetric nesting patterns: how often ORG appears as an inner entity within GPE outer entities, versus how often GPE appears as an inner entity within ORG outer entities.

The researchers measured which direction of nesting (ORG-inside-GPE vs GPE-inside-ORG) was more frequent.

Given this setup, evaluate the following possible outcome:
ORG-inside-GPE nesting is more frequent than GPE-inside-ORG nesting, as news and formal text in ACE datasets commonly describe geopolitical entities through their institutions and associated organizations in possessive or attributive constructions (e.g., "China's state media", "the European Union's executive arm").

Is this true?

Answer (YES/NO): YES